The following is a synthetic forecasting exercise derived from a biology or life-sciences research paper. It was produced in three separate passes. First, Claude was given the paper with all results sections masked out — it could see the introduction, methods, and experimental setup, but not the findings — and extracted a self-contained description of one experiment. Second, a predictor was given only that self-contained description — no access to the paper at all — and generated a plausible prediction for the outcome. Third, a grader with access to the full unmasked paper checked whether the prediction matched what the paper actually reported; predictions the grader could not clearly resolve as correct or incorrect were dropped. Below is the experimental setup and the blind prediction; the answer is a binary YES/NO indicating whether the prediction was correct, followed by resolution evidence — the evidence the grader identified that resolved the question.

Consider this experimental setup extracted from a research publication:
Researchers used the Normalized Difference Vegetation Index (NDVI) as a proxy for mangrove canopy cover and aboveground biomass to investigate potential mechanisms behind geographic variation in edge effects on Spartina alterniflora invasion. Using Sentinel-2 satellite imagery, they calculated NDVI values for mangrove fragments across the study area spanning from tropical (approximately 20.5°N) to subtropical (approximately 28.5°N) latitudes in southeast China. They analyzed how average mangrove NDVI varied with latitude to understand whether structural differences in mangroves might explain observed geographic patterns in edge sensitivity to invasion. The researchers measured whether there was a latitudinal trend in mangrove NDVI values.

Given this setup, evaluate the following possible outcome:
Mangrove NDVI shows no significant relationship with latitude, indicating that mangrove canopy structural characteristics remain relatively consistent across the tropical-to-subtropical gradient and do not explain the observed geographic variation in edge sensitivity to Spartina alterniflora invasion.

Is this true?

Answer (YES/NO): NO